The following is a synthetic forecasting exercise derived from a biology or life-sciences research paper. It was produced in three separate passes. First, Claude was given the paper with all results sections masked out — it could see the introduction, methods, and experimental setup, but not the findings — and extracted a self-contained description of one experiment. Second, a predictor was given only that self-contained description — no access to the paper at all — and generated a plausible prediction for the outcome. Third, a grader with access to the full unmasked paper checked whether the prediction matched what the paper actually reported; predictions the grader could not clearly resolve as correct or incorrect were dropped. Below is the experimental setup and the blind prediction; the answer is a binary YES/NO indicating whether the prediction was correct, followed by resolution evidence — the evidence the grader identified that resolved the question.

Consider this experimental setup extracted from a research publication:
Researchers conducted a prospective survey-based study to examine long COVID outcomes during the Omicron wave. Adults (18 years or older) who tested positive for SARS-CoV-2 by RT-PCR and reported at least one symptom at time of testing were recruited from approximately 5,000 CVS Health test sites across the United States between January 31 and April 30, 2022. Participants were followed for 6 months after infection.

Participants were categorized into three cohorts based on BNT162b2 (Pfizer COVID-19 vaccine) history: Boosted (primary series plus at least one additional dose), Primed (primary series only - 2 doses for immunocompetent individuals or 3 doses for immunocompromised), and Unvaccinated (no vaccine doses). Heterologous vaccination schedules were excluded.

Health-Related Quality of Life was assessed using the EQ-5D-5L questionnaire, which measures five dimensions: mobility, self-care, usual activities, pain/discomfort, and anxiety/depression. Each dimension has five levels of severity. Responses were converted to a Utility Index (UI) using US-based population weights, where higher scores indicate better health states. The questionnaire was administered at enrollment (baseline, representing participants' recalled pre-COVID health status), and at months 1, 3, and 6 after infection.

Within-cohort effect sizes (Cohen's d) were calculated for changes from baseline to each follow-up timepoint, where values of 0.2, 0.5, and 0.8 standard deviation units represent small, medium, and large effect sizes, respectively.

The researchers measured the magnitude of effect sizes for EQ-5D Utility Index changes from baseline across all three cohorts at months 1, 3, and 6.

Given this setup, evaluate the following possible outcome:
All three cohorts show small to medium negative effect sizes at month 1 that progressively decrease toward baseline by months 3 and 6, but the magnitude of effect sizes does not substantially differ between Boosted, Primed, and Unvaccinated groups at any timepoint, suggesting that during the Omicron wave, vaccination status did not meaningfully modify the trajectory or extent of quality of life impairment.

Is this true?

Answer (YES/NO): NO